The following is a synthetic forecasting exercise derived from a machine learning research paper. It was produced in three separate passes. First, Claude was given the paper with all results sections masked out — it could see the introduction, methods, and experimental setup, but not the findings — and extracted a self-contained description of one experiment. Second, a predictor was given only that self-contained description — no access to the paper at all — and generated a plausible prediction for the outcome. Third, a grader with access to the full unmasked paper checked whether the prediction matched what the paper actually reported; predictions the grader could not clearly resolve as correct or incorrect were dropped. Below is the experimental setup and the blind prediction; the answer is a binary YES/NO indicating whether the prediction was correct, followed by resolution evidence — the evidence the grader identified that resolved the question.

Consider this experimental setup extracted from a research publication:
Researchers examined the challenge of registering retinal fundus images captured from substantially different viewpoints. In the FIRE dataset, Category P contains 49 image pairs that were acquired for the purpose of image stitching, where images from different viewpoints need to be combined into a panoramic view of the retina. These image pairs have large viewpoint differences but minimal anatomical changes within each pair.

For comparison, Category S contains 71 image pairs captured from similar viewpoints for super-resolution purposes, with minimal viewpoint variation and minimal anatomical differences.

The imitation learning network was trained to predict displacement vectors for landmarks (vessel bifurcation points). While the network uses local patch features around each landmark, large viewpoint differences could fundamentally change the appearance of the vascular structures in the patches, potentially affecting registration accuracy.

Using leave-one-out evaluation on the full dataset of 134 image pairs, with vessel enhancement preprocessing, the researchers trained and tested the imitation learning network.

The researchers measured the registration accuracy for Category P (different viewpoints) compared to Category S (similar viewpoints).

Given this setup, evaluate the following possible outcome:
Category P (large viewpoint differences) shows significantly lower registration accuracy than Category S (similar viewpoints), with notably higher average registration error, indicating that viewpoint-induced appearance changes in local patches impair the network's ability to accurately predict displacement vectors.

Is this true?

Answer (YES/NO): NO